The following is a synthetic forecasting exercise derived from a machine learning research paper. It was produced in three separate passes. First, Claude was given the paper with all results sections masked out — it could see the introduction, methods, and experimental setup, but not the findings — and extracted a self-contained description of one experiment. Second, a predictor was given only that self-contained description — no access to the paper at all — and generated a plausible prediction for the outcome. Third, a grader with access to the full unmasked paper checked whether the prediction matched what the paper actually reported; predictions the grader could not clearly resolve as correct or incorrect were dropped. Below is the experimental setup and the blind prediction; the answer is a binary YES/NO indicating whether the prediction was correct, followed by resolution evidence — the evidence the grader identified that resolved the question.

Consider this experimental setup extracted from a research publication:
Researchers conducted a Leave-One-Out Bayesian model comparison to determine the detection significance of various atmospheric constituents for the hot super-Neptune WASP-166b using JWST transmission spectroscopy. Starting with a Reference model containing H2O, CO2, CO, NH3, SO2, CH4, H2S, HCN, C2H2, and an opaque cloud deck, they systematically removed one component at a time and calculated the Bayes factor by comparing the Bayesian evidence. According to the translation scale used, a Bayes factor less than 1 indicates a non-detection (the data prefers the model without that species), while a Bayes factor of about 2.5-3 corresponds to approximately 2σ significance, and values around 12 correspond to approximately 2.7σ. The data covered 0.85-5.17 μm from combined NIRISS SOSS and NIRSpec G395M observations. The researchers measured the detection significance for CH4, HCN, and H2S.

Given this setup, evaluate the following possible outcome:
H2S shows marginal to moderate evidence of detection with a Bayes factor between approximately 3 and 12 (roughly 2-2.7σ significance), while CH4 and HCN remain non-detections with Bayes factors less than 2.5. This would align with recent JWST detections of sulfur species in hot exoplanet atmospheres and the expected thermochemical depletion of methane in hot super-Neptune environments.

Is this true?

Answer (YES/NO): NO